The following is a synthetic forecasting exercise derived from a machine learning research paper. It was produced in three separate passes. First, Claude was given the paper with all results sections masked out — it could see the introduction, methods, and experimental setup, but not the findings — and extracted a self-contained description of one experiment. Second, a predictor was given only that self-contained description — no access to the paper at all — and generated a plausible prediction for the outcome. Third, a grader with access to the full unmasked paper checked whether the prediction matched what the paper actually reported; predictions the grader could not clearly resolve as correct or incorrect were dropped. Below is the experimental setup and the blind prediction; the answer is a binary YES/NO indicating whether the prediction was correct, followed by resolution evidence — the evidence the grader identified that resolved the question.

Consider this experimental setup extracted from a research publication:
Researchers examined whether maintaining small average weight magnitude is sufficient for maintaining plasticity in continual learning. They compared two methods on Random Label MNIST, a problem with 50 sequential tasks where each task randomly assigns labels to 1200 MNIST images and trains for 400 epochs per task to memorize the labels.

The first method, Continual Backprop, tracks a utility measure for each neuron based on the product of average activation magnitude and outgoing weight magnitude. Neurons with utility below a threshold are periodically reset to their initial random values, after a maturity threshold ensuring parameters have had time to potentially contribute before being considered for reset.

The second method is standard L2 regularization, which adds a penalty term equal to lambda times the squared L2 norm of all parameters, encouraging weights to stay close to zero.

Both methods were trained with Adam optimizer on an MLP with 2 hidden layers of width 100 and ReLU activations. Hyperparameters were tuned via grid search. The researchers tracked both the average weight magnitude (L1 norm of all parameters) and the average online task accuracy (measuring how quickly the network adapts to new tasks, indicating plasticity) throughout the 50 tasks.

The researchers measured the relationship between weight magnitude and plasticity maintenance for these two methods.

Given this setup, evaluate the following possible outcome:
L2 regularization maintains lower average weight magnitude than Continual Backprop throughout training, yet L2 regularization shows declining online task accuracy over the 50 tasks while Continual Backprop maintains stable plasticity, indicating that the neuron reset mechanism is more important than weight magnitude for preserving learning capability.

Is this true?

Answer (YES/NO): YES